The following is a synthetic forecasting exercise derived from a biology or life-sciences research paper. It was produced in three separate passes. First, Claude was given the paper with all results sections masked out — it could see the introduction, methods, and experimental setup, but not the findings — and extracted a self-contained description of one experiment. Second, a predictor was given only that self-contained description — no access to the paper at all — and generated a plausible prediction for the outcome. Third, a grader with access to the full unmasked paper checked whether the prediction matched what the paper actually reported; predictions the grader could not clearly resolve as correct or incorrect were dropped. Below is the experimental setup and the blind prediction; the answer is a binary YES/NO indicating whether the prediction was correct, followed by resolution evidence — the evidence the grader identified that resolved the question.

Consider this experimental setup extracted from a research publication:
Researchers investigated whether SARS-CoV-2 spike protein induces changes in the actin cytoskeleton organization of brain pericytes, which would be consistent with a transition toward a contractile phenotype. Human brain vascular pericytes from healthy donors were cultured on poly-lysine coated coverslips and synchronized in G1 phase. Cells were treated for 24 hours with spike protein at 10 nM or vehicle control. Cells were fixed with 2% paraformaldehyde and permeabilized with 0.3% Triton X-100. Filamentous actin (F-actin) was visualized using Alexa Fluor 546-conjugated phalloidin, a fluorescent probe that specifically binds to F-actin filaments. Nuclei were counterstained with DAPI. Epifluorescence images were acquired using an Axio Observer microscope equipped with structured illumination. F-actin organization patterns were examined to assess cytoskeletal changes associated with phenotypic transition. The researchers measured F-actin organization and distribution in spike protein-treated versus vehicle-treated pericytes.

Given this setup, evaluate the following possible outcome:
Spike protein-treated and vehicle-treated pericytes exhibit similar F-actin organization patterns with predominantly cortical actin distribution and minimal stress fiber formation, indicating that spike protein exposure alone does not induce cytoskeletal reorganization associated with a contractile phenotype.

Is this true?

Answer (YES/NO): NO